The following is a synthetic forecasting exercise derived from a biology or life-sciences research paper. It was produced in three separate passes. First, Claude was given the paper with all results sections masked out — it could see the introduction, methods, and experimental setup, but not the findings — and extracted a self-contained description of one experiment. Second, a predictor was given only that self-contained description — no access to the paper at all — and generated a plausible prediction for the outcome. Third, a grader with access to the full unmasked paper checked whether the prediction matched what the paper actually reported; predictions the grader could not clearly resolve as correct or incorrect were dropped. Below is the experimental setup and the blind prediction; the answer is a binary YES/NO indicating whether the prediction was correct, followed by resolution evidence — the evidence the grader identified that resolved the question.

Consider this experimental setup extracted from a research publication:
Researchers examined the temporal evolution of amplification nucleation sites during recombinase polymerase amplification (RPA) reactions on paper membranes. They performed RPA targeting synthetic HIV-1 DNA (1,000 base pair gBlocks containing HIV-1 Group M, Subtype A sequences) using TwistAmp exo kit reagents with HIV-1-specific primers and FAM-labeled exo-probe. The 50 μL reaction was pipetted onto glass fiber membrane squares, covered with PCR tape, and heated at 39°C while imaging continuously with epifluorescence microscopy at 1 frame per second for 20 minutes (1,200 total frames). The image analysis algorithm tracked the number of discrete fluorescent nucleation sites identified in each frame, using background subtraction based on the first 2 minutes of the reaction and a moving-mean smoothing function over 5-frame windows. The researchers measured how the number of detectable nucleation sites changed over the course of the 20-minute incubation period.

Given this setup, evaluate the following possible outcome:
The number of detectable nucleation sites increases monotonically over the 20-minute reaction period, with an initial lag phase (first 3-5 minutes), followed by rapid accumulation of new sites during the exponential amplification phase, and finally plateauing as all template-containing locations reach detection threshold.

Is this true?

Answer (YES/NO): NO